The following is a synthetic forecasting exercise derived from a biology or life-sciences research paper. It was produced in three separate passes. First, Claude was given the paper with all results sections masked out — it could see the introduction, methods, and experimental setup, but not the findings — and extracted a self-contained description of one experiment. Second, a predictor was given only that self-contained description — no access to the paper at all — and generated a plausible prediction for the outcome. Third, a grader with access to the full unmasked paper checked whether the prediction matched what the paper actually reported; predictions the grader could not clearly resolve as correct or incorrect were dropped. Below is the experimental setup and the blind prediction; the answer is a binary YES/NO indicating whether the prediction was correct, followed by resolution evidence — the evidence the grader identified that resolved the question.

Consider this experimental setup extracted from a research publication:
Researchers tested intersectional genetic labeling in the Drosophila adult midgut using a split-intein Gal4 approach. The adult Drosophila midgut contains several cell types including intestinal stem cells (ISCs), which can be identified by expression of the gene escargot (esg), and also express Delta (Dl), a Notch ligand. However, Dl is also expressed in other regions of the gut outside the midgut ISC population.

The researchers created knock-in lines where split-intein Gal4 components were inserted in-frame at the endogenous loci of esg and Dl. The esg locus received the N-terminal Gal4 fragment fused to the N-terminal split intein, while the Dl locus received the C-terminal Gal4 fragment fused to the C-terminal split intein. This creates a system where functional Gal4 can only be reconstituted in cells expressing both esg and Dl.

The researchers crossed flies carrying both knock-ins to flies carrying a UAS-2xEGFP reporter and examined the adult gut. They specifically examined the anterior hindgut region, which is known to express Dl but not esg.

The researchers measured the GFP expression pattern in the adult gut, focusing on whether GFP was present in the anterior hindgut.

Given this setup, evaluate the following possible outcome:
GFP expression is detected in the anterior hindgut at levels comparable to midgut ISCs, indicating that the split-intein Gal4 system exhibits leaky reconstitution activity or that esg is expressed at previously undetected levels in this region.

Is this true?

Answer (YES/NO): NO